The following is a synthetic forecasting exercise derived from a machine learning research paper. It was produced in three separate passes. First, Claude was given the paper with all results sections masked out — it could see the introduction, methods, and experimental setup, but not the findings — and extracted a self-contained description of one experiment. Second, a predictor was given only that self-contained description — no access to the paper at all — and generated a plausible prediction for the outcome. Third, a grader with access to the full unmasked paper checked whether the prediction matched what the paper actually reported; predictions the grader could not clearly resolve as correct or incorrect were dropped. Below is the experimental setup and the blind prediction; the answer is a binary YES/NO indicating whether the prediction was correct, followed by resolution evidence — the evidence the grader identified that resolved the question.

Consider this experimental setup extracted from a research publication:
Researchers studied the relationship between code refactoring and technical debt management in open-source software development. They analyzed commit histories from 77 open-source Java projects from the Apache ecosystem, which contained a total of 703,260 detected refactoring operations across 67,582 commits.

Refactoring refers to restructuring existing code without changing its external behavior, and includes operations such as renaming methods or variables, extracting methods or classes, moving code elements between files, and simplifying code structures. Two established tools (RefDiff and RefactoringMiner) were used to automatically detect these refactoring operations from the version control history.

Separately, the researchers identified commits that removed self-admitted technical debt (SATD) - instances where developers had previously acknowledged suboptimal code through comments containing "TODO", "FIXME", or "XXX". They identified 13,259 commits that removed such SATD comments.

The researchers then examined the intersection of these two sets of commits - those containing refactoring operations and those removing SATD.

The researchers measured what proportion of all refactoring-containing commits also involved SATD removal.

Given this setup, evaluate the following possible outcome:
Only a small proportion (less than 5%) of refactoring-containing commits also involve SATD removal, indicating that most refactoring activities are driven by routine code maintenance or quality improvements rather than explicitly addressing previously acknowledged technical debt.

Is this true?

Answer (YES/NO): NO